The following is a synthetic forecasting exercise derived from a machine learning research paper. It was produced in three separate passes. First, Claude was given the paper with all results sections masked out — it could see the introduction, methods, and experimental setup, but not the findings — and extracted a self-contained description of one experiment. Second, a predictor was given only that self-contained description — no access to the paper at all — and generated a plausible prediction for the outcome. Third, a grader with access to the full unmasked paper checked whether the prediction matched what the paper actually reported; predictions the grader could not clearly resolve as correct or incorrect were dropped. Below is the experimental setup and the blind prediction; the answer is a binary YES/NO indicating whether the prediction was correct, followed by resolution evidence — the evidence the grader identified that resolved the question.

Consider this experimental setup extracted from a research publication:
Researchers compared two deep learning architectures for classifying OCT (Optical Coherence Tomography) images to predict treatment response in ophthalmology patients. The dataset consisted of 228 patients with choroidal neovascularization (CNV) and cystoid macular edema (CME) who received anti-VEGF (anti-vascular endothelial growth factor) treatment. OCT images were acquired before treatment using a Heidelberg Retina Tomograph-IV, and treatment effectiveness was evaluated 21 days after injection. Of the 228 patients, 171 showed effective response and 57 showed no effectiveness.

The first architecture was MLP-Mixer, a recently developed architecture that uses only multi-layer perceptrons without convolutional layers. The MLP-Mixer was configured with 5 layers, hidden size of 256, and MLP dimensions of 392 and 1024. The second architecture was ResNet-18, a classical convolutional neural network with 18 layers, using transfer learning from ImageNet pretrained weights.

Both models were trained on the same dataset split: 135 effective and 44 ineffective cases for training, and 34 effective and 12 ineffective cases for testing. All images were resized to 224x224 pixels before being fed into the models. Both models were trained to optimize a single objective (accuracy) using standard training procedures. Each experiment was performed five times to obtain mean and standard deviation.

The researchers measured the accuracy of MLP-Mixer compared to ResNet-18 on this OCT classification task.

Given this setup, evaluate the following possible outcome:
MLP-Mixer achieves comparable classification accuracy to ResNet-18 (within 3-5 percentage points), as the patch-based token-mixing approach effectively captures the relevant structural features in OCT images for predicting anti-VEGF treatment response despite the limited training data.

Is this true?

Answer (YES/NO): YES